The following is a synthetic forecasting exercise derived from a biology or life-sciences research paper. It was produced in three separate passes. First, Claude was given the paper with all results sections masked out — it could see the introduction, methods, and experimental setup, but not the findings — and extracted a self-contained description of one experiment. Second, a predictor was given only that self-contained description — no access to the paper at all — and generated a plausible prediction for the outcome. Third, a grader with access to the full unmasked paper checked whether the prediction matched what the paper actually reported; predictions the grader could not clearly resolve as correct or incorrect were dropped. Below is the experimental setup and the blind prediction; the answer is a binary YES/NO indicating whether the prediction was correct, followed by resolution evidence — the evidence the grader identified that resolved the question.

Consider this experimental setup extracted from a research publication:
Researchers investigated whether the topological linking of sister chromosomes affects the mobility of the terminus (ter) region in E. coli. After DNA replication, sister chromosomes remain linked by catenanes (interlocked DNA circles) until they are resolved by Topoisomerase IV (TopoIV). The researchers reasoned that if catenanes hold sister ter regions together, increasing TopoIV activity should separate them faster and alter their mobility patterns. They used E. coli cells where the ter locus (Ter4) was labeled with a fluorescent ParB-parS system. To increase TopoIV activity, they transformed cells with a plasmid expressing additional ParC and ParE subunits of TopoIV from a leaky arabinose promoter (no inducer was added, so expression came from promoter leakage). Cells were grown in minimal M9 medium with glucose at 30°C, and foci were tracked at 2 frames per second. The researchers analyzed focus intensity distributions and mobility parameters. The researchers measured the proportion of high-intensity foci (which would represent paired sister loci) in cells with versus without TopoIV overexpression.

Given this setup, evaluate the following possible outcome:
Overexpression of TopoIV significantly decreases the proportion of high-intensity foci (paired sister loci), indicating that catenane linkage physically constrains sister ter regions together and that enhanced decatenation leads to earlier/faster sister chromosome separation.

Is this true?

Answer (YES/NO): NO